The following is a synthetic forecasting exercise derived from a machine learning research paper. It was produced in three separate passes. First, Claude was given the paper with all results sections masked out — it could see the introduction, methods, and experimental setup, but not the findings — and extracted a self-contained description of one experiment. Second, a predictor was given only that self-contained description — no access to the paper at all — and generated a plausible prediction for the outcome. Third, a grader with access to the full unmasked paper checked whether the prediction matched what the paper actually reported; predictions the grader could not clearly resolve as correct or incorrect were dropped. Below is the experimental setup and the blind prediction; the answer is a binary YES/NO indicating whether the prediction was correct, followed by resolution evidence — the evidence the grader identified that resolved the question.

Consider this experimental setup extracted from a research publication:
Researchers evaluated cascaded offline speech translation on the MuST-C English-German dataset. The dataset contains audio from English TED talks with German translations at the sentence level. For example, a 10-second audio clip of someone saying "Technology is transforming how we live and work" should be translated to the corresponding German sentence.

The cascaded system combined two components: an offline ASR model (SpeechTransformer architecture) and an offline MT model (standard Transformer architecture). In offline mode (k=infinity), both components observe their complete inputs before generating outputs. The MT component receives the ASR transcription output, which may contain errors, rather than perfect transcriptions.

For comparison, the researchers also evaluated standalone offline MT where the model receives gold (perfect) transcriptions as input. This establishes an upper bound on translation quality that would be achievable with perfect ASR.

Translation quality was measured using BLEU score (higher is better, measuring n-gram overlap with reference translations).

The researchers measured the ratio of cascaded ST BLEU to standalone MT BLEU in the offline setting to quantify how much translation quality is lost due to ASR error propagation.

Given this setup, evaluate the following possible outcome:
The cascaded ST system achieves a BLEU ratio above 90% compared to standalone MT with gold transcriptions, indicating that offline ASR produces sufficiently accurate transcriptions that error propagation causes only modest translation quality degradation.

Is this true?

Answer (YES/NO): NO